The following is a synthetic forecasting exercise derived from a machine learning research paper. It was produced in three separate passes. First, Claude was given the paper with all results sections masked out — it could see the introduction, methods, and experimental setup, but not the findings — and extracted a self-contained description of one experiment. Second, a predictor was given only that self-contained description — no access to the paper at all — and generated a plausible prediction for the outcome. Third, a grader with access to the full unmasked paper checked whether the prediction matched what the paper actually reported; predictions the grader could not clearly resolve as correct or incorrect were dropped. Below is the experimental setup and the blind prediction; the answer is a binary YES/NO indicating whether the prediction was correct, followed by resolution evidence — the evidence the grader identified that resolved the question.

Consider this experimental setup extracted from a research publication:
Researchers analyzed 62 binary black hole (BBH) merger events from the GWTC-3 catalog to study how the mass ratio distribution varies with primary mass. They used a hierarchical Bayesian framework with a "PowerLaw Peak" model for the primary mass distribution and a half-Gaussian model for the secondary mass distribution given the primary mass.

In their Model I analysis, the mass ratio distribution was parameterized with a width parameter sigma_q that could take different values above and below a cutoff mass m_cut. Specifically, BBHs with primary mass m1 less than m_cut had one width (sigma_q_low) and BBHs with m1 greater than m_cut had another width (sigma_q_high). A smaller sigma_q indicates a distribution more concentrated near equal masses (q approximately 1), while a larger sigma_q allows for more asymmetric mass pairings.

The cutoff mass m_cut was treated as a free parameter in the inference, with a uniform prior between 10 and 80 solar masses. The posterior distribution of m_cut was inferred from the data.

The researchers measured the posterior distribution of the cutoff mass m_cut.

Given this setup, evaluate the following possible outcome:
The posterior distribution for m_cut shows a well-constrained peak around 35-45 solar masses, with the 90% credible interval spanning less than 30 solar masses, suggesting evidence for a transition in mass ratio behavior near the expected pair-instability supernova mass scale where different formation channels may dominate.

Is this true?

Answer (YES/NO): NO